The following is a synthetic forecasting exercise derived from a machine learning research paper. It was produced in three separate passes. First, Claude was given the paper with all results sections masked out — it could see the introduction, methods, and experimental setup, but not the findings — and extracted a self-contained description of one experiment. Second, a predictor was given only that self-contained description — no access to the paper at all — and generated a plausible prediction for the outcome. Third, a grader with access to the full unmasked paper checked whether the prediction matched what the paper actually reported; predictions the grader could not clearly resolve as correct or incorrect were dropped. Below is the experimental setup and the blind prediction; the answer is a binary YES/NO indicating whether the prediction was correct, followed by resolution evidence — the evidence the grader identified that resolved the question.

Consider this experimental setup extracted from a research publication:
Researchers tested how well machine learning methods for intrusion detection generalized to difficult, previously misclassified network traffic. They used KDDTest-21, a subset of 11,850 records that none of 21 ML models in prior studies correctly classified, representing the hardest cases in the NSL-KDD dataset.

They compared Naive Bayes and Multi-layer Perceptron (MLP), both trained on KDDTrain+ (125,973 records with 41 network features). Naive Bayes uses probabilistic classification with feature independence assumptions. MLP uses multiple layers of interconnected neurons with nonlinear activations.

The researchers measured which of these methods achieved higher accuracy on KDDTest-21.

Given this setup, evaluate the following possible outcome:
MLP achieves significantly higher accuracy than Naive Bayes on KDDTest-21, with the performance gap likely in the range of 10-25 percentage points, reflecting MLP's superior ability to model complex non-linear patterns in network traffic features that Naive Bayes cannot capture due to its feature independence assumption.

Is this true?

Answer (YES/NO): NO